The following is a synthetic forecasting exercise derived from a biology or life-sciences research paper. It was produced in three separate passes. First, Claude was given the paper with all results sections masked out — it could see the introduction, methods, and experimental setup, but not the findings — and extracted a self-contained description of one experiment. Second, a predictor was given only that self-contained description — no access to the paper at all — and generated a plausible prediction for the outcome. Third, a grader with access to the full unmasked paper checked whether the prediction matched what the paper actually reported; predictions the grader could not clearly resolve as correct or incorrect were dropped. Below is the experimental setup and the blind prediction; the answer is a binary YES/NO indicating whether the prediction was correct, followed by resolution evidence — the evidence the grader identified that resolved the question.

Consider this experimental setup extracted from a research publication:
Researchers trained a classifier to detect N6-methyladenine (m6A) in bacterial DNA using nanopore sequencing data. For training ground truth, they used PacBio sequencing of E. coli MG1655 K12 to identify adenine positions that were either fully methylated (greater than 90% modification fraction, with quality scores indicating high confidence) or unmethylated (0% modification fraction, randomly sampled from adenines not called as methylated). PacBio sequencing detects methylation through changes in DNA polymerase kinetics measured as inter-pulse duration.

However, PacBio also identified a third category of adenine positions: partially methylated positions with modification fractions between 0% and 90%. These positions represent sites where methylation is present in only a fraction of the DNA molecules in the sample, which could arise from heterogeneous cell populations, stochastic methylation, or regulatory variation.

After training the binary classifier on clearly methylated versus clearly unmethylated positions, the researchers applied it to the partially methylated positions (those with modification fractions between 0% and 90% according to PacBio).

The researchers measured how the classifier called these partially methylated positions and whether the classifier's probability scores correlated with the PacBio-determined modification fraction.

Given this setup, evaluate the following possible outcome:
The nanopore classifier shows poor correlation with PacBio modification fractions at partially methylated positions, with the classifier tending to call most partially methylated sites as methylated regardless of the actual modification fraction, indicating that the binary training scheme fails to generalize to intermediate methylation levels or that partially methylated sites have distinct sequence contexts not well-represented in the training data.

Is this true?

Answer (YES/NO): NO